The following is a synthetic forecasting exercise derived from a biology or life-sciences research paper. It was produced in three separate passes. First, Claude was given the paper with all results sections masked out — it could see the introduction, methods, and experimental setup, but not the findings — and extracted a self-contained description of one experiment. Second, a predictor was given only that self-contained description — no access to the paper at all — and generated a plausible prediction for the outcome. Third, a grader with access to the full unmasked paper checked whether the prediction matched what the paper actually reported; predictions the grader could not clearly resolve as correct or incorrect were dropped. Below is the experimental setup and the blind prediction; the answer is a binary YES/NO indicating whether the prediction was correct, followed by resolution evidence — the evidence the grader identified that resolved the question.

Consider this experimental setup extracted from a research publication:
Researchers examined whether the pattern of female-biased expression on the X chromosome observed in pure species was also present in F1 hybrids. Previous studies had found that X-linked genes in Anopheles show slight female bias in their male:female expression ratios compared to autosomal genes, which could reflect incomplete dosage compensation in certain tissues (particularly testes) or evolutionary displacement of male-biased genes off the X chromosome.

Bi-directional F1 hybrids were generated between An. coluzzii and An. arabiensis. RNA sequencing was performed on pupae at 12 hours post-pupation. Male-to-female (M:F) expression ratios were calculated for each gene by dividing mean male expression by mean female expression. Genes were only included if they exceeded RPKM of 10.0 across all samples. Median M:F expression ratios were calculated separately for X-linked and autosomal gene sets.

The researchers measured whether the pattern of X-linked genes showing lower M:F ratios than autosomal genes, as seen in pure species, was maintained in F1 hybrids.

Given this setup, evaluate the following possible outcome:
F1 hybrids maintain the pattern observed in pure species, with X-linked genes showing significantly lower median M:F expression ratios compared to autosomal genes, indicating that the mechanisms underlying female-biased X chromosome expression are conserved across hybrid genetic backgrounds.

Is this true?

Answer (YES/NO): YES